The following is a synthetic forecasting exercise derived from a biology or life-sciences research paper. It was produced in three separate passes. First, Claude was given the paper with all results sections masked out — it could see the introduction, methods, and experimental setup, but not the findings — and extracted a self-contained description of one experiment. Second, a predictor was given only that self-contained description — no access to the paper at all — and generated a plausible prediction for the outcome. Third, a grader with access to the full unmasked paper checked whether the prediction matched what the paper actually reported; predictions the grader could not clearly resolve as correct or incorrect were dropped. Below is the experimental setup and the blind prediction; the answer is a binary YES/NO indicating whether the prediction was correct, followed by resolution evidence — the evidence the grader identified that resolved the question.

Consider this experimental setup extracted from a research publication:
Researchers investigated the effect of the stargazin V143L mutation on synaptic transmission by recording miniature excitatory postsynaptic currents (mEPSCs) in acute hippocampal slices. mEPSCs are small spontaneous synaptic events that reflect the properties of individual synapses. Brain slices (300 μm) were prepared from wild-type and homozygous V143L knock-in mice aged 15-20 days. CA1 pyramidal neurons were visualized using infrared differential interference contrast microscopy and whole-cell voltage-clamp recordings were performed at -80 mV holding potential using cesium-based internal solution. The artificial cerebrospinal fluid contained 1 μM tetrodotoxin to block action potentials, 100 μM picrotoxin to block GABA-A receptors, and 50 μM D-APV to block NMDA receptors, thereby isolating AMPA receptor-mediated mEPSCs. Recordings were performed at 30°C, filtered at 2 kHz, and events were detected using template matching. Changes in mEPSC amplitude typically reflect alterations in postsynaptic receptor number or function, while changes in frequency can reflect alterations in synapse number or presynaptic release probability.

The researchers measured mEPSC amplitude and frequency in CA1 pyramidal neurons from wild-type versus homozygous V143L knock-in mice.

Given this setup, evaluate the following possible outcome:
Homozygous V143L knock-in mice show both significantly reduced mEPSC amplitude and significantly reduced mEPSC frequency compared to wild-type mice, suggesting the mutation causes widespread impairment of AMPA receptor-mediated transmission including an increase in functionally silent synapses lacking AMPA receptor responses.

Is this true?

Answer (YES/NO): NO